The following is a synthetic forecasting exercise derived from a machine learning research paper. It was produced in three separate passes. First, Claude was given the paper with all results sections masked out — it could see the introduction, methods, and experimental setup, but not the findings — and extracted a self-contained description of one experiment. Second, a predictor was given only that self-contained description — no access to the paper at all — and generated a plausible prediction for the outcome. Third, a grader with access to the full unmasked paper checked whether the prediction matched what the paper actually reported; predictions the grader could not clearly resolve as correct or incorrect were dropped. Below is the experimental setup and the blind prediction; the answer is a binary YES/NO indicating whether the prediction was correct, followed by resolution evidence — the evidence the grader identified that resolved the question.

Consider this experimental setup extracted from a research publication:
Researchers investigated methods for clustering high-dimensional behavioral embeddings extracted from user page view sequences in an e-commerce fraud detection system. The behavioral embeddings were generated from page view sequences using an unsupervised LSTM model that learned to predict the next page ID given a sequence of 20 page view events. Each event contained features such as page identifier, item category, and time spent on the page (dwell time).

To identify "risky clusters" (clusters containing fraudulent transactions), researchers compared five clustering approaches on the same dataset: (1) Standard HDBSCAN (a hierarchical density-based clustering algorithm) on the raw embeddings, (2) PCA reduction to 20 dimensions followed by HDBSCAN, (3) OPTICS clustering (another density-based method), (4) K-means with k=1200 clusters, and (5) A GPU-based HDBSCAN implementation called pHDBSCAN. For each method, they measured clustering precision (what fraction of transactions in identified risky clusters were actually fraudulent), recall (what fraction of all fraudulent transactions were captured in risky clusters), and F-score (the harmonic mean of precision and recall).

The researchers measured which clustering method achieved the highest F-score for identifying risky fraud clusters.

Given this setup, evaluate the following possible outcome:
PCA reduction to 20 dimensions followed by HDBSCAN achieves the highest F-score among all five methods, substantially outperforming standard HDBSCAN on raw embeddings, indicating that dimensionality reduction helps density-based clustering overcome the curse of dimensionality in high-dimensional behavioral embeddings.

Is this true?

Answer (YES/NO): NO